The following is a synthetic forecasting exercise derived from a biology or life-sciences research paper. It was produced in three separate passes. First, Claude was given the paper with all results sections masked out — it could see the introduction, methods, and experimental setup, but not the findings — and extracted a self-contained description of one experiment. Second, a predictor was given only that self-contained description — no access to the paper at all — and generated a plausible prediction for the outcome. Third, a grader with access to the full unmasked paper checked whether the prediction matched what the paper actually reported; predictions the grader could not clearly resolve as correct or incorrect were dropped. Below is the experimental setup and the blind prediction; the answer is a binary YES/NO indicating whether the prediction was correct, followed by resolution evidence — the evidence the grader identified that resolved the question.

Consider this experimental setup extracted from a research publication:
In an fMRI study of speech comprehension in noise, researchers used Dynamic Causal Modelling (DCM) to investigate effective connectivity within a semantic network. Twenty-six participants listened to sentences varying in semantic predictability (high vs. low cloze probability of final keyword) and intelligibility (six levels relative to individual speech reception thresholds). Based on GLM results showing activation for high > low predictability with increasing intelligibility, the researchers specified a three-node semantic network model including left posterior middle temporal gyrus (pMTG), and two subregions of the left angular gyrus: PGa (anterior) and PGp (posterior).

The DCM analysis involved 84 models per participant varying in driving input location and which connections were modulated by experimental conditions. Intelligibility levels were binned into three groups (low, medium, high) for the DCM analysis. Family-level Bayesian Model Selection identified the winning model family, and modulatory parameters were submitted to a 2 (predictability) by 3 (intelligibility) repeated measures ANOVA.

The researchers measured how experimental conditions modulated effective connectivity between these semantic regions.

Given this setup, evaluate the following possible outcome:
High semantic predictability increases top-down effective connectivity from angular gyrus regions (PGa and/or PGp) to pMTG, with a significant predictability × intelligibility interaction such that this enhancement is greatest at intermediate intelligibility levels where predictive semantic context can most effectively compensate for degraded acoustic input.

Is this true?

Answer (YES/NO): NO